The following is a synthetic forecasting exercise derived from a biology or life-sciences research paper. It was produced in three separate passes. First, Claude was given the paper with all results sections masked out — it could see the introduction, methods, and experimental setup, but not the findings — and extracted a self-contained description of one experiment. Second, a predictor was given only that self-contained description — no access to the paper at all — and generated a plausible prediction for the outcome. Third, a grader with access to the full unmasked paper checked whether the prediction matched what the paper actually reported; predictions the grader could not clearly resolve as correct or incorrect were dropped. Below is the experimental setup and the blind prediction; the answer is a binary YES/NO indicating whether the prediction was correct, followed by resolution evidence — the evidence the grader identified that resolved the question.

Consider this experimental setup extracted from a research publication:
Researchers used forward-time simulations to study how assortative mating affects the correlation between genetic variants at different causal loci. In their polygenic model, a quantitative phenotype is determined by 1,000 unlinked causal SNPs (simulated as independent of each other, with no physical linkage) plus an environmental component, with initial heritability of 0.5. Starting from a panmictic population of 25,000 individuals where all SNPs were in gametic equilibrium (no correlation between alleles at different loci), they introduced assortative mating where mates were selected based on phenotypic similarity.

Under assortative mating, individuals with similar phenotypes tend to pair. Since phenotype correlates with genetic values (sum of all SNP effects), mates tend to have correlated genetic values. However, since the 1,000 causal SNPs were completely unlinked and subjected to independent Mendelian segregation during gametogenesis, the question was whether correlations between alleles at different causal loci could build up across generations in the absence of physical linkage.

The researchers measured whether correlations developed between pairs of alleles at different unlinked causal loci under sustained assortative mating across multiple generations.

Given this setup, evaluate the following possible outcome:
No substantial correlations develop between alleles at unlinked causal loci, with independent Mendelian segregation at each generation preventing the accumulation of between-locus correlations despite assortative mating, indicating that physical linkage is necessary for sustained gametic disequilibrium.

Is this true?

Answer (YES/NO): NO